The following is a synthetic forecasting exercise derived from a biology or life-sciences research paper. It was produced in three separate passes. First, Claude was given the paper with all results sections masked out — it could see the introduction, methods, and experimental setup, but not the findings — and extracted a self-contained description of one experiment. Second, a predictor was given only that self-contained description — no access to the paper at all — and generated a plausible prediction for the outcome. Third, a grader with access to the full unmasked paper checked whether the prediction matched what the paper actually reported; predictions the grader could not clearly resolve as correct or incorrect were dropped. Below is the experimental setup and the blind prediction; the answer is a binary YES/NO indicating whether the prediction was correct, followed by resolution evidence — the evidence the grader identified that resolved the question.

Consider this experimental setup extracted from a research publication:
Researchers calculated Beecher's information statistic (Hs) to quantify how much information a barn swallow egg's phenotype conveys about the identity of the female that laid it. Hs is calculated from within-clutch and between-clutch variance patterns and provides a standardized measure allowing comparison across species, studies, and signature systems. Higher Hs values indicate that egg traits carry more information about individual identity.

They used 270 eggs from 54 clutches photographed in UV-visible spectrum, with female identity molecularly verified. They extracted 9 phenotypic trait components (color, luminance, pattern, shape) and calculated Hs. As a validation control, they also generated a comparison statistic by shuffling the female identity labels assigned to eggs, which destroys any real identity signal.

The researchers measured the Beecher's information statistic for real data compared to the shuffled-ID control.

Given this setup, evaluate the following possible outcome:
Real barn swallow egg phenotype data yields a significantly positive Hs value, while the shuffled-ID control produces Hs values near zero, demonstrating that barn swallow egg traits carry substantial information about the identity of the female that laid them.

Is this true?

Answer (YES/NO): NO